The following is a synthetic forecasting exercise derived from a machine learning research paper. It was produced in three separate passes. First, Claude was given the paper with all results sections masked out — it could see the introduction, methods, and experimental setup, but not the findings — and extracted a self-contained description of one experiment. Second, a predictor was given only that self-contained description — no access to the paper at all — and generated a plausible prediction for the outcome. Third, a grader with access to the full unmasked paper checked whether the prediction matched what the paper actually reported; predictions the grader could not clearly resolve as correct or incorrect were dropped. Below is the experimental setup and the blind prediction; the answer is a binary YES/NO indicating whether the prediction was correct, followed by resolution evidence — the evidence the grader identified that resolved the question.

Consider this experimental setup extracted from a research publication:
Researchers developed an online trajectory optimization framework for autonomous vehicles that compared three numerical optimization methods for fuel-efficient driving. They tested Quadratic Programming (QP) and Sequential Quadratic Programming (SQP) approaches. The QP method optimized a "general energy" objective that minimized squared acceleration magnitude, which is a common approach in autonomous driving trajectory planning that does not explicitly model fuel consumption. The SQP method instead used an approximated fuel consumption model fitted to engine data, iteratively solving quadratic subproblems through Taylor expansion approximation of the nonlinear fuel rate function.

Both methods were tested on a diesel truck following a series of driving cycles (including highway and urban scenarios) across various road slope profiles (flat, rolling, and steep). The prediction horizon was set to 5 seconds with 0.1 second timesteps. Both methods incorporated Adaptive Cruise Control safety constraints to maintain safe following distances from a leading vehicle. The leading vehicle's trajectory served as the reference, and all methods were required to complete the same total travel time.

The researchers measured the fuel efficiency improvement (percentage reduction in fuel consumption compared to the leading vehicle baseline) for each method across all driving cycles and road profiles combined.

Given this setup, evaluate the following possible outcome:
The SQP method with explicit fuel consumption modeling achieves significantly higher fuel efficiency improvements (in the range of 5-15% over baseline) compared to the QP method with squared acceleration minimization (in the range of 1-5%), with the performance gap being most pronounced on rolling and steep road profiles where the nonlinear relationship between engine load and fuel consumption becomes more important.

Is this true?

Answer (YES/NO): NO